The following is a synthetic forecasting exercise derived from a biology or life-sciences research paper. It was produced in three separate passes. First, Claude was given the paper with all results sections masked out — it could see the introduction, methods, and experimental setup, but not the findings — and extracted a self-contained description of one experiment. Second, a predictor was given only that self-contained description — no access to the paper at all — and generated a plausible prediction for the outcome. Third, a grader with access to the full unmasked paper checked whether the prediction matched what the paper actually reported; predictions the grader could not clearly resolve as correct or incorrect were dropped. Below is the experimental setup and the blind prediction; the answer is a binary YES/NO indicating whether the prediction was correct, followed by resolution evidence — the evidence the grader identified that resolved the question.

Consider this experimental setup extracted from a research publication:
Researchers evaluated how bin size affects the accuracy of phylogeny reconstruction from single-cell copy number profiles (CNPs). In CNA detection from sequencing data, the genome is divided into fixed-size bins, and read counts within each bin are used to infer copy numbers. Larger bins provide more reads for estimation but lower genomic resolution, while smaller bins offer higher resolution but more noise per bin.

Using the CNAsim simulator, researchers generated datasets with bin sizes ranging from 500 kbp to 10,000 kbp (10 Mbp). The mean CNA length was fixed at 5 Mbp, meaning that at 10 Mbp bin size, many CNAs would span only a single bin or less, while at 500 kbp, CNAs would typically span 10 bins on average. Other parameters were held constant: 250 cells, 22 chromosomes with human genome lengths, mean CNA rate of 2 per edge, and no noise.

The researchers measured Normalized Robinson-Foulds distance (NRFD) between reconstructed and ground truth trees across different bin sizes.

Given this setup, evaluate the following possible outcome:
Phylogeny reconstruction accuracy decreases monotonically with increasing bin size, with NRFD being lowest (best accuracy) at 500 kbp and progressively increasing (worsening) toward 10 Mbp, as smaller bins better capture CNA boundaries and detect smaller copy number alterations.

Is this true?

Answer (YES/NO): YES